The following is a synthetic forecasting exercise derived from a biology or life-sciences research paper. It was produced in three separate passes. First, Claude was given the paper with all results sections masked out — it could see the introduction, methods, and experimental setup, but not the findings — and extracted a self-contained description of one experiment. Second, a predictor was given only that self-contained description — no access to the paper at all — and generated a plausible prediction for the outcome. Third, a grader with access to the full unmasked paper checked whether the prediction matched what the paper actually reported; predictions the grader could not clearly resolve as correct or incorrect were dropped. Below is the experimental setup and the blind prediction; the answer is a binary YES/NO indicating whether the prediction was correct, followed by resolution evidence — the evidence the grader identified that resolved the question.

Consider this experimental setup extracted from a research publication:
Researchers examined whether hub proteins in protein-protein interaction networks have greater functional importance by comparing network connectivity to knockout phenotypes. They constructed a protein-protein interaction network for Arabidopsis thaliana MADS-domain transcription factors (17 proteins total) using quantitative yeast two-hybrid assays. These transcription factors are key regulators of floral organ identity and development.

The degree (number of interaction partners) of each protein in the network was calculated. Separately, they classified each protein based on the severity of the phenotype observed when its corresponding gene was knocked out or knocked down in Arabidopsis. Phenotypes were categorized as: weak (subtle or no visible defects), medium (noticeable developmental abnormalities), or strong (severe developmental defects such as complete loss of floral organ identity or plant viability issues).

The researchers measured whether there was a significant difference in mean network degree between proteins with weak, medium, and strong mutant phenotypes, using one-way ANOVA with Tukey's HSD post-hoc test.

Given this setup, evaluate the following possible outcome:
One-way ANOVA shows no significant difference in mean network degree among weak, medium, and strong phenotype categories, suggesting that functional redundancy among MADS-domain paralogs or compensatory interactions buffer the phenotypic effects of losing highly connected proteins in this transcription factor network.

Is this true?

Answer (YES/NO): NO